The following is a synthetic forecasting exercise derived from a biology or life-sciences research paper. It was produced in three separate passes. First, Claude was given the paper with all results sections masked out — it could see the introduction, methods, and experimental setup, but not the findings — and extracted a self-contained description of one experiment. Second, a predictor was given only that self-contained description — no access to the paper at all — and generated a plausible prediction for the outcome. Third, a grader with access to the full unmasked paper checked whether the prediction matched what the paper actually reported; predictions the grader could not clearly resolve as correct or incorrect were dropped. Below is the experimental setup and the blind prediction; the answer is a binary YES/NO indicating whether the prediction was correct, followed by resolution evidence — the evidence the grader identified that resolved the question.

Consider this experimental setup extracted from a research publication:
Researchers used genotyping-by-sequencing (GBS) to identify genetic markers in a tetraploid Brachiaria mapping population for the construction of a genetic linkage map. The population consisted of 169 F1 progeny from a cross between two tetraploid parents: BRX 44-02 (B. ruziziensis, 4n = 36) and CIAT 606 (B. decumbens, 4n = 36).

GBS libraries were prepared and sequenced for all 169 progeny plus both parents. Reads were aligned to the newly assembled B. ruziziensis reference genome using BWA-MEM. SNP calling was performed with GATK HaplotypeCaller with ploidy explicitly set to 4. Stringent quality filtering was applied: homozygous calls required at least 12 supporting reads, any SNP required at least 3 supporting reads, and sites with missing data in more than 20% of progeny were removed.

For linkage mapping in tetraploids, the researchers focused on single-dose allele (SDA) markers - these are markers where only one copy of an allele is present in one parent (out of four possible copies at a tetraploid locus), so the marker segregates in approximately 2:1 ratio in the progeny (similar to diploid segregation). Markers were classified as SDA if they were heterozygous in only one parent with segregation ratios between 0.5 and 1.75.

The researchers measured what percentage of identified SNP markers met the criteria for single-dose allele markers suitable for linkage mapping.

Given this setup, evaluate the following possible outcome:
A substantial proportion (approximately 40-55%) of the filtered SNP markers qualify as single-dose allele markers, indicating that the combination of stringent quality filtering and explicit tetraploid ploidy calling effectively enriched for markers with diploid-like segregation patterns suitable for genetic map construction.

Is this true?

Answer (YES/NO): NO